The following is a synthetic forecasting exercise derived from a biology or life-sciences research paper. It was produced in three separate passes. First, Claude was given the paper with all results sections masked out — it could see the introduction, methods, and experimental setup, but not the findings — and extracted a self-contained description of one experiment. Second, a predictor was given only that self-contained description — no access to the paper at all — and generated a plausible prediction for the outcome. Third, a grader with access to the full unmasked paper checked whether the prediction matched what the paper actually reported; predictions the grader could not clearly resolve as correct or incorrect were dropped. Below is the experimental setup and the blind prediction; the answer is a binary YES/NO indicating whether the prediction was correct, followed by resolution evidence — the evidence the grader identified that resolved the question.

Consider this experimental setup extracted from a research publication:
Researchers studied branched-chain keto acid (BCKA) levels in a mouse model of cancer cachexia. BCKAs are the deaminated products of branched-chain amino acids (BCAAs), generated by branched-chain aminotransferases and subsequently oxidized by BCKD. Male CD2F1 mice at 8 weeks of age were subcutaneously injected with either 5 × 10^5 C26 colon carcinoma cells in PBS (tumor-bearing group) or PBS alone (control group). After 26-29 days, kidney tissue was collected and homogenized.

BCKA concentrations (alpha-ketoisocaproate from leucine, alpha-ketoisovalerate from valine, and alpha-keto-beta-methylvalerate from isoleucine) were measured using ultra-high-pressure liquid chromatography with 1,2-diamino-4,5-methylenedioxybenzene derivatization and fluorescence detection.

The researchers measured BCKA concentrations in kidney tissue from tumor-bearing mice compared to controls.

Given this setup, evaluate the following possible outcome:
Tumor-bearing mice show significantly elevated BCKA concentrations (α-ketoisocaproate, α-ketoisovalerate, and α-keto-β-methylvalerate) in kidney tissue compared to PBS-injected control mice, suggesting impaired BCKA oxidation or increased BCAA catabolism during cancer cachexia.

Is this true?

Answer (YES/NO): NO